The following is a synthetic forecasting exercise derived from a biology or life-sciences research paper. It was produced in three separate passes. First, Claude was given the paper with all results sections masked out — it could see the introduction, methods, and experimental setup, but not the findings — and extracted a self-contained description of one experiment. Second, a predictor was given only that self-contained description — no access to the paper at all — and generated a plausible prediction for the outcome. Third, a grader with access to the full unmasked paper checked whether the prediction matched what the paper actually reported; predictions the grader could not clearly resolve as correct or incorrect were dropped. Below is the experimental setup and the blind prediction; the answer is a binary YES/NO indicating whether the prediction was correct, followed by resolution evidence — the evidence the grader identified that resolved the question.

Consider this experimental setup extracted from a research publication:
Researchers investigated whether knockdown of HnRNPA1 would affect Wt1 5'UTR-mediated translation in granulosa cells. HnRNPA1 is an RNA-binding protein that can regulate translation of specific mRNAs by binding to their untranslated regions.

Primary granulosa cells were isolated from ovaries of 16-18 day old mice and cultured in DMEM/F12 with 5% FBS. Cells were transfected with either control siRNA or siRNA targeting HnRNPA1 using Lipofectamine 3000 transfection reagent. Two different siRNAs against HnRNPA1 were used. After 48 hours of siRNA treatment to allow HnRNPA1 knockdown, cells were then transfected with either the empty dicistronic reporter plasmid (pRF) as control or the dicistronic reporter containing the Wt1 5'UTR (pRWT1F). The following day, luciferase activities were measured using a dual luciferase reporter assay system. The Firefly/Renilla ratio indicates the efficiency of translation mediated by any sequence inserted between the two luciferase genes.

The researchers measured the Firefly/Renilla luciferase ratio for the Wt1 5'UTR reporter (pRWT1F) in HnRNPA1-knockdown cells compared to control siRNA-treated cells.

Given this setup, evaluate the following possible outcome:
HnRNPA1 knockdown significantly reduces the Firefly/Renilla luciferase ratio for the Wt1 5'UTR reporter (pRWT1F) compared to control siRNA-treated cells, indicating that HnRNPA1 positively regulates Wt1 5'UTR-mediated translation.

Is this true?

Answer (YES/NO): NO